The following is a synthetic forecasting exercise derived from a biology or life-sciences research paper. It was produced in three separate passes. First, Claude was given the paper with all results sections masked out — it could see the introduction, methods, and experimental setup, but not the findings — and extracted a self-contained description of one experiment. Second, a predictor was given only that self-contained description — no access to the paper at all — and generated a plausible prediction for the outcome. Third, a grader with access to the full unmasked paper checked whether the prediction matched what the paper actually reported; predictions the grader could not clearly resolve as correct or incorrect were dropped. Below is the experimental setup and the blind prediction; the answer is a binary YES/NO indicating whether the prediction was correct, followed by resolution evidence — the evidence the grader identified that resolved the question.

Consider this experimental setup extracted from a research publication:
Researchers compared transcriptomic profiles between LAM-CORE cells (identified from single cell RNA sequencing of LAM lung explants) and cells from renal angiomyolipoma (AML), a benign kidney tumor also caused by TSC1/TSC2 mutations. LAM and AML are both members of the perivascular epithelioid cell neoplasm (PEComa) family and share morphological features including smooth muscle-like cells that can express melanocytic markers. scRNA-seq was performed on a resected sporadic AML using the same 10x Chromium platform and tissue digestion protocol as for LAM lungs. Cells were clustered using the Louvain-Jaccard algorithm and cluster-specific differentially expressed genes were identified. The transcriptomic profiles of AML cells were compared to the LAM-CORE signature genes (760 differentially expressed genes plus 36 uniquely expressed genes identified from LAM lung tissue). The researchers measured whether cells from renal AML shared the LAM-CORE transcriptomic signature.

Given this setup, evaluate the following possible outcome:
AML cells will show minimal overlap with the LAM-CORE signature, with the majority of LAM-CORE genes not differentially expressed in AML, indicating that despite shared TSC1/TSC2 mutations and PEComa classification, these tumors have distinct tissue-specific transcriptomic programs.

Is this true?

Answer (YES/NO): NO